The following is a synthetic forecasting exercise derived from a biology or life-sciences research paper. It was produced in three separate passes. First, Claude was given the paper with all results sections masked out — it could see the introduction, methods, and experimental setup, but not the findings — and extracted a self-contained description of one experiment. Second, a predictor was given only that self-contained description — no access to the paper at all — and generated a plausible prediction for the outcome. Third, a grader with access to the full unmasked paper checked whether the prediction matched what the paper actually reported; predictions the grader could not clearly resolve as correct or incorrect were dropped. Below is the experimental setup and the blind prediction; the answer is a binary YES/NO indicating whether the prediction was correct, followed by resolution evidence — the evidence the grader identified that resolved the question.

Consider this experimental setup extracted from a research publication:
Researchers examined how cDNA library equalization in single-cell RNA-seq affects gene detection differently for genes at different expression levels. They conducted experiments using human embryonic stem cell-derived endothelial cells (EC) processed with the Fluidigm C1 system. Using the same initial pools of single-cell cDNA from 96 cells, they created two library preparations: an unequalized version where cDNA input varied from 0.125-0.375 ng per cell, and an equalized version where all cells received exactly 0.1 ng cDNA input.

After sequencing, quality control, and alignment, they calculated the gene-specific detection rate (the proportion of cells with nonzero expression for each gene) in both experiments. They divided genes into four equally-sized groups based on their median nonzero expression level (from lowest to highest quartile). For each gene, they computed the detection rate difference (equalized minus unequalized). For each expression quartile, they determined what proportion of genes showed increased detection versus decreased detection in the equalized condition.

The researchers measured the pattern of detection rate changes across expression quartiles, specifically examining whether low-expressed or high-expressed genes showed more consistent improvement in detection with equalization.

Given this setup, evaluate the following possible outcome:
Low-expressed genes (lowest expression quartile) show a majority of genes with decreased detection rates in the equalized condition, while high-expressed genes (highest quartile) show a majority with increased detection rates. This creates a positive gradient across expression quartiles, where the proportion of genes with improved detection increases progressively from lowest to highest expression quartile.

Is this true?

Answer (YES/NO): NO